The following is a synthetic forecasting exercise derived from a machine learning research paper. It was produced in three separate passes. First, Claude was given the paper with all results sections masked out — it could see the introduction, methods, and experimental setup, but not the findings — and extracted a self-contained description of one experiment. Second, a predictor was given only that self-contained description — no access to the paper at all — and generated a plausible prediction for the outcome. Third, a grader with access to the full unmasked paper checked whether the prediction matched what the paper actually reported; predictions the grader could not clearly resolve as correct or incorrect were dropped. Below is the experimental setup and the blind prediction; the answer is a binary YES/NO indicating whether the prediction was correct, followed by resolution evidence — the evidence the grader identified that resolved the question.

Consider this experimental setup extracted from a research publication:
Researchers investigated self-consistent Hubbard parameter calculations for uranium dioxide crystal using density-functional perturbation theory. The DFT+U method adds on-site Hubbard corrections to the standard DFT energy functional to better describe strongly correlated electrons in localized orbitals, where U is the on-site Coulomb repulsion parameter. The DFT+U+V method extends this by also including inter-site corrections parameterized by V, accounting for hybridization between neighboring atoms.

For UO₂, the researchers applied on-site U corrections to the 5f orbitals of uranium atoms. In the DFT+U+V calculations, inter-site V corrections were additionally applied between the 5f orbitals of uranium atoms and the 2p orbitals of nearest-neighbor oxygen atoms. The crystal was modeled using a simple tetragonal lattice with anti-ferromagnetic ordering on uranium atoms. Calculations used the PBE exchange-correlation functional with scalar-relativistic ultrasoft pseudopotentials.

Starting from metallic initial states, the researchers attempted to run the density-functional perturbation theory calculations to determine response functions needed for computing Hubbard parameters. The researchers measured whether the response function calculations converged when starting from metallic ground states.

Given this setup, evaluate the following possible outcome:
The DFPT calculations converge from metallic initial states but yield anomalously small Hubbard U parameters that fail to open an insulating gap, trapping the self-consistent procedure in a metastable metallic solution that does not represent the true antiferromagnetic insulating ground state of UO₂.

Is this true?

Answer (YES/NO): NO